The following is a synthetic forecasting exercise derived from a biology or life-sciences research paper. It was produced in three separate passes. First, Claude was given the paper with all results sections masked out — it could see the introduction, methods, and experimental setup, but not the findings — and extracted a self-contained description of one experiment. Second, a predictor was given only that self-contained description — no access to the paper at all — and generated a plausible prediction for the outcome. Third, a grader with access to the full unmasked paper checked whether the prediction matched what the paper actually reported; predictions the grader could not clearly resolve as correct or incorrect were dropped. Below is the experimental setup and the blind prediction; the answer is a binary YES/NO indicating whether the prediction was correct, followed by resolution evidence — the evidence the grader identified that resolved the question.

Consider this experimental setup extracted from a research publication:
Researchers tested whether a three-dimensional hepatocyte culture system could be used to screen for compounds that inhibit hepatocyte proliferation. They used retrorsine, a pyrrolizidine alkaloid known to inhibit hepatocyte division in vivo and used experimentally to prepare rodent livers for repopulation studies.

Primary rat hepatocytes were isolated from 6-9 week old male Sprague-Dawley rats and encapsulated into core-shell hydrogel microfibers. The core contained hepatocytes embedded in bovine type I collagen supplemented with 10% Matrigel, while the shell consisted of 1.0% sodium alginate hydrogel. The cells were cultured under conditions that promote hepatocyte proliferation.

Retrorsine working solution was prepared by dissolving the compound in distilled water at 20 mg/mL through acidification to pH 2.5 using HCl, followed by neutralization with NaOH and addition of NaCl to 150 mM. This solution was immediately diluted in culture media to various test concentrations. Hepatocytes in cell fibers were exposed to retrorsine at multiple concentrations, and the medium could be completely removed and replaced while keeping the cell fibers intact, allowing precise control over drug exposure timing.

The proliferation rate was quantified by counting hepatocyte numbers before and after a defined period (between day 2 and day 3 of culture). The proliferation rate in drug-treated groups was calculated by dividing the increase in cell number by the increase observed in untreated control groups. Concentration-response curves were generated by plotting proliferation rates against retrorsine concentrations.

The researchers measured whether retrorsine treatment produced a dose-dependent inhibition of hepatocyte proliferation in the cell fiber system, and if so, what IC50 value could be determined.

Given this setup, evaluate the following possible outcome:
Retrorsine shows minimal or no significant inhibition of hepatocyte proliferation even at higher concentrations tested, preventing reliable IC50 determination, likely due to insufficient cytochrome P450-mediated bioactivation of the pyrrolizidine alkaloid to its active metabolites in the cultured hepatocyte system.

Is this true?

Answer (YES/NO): NO